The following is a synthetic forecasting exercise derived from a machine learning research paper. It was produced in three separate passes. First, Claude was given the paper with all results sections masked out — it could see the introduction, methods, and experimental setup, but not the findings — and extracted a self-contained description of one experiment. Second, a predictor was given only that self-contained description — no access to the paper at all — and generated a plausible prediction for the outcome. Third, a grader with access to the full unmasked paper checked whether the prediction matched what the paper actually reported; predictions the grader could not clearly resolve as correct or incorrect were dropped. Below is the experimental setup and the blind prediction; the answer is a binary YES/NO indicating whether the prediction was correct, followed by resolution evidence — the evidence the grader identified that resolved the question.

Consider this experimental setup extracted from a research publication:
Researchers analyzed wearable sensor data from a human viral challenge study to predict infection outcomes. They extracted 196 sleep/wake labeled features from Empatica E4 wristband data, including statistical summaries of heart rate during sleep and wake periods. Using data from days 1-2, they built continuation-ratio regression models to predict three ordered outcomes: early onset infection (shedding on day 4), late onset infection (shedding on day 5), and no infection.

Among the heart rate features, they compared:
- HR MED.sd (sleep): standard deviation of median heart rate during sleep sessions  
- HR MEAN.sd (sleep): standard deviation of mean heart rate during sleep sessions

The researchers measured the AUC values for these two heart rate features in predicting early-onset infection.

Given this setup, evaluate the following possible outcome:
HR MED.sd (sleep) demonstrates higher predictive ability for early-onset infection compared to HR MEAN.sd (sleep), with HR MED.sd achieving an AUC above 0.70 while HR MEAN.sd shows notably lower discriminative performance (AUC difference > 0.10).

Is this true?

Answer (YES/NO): YES